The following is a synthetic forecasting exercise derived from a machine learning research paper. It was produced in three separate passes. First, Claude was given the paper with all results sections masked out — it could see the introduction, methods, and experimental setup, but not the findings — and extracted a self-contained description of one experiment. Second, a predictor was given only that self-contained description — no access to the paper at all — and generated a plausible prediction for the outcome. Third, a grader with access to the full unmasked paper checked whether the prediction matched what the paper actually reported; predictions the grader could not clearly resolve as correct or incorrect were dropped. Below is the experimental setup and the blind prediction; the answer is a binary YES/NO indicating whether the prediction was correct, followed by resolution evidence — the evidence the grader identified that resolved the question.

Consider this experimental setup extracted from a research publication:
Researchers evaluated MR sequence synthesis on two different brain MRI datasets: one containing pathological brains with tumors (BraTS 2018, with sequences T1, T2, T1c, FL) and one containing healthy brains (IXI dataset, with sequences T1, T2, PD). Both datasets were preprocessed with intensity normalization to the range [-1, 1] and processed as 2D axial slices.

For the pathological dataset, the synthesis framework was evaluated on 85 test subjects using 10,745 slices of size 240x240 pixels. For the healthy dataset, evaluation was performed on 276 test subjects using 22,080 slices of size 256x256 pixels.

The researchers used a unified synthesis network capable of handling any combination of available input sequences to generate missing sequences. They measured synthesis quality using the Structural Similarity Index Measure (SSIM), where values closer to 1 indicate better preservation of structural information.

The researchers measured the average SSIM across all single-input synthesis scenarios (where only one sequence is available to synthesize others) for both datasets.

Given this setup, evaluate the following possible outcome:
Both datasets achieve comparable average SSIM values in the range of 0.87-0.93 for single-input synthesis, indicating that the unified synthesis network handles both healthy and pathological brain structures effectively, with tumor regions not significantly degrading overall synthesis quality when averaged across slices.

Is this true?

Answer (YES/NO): NO